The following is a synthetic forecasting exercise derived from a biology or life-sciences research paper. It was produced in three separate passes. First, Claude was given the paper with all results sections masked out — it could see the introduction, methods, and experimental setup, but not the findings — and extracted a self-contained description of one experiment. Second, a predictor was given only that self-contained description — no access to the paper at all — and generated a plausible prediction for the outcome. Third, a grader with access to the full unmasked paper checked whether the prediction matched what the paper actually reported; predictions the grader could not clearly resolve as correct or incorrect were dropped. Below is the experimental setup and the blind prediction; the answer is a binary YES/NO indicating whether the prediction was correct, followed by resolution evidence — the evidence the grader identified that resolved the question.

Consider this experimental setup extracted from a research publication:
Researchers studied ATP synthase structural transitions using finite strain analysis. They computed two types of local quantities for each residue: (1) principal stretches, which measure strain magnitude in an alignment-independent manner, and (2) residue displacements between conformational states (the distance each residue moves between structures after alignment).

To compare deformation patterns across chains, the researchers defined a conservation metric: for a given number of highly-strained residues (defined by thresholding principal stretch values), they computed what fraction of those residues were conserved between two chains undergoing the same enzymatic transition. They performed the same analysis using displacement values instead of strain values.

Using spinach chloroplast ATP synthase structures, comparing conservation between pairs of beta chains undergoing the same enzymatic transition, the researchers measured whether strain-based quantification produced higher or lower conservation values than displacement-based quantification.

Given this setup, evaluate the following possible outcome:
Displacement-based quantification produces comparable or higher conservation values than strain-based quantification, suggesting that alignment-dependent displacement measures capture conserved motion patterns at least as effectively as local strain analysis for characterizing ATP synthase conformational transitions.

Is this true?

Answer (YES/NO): NO